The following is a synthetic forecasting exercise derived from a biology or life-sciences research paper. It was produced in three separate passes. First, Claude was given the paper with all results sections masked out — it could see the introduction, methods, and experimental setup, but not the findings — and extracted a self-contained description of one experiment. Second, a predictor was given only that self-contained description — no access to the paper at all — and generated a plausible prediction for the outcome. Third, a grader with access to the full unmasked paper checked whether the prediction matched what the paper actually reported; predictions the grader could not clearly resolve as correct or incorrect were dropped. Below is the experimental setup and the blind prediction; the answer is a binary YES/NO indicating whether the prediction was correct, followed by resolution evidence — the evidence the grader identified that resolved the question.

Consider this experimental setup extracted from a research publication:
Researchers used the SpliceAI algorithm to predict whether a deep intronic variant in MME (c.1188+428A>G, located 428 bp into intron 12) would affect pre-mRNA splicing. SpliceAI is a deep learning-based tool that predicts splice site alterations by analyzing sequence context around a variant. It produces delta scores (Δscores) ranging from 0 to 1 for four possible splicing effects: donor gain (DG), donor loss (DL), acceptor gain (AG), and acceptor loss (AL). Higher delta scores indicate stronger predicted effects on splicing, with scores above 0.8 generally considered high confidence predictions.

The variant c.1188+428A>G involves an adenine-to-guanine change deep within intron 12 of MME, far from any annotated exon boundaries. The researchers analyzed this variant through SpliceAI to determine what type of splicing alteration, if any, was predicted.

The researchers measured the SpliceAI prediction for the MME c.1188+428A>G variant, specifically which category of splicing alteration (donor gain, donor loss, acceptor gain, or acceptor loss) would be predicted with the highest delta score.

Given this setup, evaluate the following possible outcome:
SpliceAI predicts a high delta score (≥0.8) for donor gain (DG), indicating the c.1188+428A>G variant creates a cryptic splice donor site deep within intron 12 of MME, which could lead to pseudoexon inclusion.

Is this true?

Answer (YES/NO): YES